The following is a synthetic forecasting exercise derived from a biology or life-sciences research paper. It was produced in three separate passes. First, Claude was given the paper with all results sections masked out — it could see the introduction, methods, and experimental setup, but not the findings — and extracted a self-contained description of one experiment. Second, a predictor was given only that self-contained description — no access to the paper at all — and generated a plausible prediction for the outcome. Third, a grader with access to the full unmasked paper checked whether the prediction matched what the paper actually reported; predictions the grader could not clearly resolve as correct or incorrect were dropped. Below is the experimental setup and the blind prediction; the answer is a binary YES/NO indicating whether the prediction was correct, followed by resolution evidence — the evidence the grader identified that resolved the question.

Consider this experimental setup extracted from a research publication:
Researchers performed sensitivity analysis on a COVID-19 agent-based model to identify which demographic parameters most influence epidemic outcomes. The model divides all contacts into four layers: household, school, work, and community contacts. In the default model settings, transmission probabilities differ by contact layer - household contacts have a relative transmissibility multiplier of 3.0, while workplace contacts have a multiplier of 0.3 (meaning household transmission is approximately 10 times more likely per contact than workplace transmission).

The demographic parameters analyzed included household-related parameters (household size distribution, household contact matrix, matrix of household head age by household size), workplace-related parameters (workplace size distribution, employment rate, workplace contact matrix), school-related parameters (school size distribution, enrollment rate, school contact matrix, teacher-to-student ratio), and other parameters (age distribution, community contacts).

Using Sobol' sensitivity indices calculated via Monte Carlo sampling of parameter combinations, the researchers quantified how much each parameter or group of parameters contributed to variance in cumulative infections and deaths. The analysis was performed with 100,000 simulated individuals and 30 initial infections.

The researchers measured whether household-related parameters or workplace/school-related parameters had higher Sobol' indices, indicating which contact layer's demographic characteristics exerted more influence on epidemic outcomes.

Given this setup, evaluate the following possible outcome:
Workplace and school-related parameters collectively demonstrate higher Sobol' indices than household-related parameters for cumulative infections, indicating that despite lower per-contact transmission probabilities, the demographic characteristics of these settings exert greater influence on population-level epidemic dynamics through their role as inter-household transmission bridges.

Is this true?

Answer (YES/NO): NO